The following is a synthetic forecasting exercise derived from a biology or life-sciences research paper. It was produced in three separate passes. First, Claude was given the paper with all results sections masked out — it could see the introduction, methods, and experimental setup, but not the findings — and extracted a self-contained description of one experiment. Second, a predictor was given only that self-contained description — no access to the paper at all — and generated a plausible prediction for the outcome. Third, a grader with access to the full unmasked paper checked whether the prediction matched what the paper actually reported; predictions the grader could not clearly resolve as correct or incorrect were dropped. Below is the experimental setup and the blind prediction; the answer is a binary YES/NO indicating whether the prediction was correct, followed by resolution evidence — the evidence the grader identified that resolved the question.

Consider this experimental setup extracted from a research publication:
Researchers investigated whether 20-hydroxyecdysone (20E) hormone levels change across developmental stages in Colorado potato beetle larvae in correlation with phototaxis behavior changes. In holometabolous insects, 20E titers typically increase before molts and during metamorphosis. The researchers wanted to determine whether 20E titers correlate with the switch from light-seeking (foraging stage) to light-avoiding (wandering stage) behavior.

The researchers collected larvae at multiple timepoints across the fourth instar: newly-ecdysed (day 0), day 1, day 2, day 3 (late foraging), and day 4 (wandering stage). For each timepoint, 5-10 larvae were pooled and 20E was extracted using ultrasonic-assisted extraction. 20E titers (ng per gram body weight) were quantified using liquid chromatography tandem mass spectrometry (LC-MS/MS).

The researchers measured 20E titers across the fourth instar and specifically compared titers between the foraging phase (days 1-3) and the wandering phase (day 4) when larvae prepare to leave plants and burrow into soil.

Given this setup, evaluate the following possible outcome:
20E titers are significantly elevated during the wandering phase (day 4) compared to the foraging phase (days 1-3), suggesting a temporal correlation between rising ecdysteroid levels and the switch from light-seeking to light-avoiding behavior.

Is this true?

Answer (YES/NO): NO